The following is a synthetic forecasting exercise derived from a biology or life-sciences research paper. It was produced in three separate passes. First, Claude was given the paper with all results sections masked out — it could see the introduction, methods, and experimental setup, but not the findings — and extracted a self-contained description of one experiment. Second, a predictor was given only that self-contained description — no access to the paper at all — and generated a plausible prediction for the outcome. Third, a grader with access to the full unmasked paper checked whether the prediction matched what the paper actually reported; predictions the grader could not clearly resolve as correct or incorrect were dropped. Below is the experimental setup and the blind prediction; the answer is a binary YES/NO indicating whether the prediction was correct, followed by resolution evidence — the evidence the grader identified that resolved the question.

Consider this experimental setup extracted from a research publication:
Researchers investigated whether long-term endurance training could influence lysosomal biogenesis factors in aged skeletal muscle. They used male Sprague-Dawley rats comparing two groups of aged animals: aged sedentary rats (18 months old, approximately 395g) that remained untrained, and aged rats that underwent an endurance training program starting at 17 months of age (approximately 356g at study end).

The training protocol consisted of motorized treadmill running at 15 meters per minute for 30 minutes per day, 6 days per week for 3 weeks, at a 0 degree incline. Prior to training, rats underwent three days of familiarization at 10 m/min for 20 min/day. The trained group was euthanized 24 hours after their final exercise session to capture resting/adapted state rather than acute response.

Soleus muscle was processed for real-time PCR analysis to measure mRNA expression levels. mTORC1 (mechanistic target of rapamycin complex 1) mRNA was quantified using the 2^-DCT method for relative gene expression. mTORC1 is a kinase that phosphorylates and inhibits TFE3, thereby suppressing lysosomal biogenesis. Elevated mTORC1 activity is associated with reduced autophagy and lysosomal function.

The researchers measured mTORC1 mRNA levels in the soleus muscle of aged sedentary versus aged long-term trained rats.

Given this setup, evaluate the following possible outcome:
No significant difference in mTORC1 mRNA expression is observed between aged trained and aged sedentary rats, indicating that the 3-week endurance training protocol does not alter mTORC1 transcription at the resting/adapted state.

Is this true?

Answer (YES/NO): YES